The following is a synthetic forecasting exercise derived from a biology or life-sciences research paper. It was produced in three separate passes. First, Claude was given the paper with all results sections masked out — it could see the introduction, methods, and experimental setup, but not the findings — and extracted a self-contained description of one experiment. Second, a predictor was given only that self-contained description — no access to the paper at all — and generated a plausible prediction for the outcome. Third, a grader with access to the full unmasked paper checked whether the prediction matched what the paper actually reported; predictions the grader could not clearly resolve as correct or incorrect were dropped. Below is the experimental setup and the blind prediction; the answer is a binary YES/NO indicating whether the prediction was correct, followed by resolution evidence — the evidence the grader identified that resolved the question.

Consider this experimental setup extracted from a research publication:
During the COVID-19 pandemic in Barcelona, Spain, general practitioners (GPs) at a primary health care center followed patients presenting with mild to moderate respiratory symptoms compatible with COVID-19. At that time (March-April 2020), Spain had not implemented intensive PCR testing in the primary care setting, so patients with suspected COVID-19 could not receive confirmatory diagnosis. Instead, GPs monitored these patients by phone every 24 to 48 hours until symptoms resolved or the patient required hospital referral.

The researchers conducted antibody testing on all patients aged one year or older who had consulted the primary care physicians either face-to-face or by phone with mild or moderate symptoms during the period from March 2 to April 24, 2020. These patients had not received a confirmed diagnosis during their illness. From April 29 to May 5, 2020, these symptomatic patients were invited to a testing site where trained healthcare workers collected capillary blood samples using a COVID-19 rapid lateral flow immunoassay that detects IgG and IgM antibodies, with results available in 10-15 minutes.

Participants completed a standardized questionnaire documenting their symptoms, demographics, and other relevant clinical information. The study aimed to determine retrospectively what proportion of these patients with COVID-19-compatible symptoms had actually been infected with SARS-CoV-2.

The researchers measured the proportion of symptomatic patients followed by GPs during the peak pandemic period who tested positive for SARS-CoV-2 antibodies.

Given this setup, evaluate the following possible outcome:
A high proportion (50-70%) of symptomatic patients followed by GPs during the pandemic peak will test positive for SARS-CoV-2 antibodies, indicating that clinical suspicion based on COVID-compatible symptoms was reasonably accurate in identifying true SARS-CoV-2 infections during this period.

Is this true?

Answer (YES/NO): NO